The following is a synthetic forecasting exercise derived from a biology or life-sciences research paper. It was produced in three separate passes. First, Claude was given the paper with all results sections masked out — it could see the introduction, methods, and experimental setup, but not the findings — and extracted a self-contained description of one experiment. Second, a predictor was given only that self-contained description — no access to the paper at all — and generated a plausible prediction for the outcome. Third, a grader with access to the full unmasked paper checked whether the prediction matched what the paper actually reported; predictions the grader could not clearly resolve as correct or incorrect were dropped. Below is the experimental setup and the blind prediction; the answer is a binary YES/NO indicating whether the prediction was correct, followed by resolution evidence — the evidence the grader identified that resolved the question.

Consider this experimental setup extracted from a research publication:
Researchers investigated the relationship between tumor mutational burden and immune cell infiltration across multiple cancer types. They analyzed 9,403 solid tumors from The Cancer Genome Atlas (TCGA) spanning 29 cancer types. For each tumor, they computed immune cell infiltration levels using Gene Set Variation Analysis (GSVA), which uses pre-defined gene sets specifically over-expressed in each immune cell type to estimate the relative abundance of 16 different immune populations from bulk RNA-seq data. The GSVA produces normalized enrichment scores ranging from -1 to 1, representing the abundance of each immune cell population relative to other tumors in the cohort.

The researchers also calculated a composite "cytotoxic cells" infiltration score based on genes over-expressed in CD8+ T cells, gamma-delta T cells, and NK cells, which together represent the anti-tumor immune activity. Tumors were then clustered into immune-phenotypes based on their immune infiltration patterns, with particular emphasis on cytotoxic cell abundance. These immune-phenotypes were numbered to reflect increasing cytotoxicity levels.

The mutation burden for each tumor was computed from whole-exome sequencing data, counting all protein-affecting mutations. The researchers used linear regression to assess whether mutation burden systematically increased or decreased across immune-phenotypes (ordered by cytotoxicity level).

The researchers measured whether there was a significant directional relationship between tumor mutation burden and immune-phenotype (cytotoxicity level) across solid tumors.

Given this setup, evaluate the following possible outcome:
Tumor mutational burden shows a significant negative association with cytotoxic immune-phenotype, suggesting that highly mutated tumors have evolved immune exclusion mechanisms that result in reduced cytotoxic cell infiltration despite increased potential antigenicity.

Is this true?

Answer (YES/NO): NO